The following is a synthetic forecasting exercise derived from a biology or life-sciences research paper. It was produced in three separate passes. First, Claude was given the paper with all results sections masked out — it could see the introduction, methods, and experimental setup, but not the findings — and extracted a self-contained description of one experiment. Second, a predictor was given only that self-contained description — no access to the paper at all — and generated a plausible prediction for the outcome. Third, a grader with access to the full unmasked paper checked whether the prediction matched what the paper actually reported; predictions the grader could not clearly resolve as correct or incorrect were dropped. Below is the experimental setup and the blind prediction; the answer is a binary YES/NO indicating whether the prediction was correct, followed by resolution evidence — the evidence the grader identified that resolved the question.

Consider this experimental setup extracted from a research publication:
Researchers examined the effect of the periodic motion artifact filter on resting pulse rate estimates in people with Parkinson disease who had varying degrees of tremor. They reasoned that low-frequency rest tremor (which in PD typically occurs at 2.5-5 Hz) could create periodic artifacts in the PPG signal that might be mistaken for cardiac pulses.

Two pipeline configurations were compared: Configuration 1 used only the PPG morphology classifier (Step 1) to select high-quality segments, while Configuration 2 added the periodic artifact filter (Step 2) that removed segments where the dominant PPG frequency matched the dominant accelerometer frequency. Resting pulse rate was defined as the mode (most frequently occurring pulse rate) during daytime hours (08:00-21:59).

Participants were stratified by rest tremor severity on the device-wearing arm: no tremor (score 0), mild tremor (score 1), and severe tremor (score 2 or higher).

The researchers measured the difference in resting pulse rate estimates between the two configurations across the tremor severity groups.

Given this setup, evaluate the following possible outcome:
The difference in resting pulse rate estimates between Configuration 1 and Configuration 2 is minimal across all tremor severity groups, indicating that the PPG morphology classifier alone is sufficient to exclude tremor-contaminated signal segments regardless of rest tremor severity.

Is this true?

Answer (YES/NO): NO